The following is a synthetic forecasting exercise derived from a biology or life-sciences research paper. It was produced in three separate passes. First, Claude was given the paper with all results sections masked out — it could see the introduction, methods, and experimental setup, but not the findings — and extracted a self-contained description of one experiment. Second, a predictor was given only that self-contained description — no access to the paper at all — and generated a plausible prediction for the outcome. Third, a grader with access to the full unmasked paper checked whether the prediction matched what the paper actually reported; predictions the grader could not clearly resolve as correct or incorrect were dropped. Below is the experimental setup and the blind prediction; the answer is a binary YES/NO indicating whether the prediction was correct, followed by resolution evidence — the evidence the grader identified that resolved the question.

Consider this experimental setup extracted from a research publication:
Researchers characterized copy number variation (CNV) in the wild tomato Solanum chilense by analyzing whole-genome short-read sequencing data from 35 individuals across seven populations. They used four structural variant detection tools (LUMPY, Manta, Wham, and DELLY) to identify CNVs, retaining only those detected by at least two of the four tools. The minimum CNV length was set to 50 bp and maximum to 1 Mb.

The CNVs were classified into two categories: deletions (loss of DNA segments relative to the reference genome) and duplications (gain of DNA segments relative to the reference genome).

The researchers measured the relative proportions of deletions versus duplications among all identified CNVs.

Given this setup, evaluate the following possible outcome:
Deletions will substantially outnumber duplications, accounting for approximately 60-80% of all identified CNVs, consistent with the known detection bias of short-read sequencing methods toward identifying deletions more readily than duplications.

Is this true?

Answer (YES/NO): YES